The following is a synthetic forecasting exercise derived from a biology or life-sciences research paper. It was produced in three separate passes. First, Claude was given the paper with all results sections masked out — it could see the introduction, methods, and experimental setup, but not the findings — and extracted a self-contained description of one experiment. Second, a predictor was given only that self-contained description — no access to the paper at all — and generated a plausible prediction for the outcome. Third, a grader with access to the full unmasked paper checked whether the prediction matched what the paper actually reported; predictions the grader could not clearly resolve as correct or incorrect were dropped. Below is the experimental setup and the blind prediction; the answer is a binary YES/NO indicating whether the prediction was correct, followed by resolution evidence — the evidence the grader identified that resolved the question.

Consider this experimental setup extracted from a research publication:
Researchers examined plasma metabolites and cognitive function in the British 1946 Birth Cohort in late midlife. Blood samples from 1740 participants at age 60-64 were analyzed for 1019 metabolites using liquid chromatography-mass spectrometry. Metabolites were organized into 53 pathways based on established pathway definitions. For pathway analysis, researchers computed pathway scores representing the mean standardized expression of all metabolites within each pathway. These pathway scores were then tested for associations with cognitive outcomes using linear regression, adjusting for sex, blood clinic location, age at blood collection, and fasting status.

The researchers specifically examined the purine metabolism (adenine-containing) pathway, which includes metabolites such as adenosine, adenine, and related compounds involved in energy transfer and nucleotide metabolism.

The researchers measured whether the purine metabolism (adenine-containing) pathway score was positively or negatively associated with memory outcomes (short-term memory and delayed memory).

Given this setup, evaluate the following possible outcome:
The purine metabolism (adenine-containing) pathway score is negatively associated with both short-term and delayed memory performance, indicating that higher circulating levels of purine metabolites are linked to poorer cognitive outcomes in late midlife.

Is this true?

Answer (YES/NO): YES